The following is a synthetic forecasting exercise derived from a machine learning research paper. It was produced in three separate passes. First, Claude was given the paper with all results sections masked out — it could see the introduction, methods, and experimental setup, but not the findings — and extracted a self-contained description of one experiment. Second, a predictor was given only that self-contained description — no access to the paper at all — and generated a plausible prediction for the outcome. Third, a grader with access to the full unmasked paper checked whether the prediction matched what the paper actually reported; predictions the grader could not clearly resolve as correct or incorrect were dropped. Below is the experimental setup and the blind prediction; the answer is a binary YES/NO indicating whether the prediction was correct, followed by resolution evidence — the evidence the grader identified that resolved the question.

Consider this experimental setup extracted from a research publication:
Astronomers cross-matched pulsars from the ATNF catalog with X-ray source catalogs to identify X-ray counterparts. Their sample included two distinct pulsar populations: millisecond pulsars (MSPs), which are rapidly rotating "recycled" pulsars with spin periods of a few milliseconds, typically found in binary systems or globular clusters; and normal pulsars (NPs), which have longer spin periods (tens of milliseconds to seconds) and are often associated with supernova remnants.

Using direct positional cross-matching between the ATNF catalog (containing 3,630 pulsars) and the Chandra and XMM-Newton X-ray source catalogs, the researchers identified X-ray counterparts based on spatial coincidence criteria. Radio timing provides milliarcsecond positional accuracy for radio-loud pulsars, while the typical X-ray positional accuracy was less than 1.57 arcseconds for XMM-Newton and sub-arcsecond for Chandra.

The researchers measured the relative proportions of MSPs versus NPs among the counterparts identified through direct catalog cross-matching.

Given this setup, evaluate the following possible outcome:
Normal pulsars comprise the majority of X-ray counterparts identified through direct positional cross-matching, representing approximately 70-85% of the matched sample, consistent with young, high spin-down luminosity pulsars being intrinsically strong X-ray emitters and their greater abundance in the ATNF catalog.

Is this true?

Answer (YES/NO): NO